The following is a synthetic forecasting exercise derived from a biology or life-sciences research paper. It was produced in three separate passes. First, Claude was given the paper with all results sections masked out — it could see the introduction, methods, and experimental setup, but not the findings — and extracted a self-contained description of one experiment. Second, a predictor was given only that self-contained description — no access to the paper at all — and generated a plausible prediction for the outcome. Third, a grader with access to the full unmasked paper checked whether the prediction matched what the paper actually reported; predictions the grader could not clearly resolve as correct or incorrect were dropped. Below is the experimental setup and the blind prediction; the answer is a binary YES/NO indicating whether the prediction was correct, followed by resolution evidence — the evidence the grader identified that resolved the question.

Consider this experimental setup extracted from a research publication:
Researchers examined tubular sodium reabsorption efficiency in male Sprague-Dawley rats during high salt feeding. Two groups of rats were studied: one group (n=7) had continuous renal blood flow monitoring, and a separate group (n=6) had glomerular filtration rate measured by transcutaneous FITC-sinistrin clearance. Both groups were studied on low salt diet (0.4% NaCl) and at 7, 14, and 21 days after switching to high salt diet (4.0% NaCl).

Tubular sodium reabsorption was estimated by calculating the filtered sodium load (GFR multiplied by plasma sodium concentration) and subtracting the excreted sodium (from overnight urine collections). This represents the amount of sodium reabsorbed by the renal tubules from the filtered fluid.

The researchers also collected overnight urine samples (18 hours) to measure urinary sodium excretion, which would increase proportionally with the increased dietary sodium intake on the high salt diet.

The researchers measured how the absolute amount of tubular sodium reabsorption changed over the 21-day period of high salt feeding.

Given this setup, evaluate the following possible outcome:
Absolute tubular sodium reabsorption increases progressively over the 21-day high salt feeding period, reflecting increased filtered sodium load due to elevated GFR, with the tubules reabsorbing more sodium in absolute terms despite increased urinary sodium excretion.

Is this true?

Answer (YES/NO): YES